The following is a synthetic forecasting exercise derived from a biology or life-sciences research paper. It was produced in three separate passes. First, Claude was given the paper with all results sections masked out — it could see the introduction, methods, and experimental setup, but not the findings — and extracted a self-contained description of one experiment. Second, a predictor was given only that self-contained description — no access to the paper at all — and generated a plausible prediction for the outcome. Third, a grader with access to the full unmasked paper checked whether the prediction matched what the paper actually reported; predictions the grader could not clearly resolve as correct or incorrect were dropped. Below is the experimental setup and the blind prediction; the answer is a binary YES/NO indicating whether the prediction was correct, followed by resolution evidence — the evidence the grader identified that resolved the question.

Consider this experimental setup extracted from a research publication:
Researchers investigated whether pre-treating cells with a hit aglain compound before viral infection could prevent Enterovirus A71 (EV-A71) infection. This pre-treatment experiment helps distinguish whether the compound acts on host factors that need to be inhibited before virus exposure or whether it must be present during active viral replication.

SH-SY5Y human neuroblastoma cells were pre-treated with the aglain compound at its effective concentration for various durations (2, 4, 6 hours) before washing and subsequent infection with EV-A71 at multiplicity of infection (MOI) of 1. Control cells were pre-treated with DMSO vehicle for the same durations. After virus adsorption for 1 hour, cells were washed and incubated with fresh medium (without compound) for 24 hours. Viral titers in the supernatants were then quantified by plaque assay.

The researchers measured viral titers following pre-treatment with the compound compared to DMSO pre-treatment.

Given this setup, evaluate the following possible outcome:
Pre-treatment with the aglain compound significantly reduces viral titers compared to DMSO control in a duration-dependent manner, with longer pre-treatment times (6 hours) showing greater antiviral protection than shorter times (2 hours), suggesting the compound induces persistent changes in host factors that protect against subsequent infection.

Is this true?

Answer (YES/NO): NO